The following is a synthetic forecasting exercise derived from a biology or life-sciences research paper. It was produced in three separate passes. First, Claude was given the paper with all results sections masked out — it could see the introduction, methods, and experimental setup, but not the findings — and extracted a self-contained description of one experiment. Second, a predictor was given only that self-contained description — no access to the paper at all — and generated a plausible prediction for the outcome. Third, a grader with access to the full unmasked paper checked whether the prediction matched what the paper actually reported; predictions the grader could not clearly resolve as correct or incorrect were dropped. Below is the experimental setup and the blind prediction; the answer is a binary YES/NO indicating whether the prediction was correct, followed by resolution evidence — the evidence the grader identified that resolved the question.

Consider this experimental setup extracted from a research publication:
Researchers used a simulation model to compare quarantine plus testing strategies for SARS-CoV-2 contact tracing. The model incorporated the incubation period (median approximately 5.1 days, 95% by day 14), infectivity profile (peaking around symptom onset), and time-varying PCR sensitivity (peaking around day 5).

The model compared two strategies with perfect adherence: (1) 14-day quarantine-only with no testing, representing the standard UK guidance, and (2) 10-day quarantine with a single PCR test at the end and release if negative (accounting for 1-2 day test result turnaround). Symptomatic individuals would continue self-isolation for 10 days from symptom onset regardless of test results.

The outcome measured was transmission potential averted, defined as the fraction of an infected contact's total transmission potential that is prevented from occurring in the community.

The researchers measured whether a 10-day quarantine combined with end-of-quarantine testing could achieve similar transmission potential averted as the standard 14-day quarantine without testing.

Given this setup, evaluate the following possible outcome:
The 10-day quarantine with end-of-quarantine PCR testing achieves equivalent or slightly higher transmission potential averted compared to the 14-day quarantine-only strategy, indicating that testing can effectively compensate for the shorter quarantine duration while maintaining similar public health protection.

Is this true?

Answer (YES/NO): NO